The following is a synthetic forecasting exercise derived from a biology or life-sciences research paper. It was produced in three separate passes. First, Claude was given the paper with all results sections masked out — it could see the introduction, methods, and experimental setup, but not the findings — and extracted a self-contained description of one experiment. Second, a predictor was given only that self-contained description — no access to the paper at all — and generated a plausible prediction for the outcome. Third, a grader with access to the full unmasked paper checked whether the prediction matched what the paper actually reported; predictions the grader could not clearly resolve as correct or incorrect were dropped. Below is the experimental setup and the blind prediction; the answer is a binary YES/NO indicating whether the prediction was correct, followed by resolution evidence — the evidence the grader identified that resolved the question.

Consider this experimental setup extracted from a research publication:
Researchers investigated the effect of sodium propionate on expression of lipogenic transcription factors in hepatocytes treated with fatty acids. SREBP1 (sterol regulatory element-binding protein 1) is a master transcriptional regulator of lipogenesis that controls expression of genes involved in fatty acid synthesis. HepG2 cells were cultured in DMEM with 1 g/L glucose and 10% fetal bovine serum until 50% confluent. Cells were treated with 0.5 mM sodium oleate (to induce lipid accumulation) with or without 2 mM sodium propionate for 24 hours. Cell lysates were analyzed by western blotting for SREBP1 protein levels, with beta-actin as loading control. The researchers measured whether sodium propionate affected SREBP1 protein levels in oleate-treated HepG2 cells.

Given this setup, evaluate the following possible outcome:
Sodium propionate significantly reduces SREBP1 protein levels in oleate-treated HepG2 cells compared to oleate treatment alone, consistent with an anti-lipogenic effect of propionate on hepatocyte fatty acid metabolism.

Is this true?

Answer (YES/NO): YES